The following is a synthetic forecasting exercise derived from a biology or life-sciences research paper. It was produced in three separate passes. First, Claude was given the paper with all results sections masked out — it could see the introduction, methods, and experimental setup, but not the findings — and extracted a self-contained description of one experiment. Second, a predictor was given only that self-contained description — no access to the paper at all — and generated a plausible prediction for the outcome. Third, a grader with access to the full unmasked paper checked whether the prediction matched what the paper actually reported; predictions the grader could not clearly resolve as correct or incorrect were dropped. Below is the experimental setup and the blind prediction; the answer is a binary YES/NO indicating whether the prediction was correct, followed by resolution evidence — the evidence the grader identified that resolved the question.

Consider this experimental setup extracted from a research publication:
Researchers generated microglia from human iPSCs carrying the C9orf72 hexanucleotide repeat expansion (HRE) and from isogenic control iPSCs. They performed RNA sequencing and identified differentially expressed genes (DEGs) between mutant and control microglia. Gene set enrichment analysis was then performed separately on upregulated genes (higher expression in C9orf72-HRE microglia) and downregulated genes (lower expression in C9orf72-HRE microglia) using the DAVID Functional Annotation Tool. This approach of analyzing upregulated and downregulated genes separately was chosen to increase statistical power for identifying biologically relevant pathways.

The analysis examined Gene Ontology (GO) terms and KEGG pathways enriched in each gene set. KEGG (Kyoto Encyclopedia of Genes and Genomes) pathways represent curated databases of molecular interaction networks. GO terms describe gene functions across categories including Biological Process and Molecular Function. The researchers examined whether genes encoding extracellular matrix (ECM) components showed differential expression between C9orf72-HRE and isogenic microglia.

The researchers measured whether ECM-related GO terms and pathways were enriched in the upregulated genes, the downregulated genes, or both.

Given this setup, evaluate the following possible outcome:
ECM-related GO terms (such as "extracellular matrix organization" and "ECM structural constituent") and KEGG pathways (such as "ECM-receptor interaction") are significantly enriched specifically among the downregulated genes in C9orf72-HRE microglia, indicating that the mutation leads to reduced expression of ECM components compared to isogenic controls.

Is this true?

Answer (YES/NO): NO